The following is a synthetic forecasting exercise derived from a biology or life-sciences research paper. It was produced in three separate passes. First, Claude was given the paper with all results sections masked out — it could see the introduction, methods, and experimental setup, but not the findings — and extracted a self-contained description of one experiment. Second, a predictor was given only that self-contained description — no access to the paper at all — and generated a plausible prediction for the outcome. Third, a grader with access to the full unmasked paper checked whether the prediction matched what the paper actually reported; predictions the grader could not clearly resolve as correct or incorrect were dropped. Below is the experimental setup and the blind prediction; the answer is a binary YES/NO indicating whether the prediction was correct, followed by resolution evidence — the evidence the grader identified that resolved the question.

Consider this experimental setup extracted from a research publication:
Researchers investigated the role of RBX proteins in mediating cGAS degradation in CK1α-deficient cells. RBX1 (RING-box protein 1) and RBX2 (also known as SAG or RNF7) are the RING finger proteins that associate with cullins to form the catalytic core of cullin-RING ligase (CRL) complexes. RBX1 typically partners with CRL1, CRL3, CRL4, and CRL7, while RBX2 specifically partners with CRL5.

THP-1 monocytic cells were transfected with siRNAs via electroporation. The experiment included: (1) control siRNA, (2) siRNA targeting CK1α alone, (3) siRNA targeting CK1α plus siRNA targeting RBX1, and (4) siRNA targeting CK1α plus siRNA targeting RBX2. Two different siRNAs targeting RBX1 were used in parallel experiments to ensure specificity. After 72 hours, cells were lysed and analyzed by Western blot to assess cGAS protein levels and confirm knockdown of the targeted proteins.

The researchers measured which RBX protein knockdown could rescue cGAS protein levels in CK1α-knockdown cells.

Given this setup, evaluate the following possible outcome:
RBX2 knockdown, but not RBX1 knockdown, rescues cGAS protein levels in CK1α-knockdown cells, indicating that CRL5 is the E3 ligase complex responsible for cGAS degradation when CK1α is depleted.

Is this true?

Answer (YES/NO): NO